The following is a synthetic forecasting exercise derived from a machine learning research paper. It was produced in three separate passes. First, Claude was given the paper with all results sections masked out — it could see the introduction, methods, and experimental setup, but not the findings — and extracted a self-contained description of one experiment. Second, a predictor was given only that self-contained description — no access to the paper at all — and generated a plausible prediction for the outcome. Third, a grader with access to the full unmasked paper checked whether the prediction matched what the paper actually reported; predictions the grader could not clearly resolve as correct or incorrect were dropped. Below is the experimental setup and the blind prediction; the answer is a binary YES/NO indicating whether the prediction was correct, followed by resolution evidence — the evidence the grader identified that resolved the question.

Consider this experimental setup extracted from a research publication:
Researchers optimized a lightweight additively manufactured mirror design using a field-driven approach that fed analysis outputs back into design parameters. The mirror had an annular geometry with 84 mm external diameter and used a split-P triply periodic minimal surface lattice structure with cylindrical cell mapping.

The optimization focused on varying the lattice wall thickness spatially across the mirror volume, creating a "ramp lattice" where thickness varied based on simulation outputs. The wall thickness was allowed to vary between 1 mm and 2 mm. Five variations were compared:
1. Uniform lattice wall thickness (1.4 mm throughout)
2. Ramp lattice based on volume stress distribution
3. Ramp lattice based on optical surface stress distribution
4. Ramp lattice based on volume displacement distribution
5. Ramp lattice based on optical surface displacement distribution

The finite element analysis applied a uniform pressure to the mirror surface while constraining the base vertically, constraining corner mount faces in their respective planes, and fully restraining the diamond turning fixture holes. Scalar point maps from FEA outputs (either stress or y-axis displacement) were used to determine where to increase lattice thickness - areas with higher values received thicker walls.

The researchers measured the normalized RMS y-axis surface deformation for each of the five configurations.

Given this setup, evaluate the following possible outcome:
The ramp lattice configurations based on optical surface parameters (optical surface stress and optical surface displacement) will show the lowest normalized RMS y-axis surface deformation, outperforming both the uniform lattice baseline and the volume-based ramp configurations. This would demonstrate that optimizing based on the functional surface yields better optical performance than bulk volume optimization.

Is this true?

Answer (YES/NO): YES